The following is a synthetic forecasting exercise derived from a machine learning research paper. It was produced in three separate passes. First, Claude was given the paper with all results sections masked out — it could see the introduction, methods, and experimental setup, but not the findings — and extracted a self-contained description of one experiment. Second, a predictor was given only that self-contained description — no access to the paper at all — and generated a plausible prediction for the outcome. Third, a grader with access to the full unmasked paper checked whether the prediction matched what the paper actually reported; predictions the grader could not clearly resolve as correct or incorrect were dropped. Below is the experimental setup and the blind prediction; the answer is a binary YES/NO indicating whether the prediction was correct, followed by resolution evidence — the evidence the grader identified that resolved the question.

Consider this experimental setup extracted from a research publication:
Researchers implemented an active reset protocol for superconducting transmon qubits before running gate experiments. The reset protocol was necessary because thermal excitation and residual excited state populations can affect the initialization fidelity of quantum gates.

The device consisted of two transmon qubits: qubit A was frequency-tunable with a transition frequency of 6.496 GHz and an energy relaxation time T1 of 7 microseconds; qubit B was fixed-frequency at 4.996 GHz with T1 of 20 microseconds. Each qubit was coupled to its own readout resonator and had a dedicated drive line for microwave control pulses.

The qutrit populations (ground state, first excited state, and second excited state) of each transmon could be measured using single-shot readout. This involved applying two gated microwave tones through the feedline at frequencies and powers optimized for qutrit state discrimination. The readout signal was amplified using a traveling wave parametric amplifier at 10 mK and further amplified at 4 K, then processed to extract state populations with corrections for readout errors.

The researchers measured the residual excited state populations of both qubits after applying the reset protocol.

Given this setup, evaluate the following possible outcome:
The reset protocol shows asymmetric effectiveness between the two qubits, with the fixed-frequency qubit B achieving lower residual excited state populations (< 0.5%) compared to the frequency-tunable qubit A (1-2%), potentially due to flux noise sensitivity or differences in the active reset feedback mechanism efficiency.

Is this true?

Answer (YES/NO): NO